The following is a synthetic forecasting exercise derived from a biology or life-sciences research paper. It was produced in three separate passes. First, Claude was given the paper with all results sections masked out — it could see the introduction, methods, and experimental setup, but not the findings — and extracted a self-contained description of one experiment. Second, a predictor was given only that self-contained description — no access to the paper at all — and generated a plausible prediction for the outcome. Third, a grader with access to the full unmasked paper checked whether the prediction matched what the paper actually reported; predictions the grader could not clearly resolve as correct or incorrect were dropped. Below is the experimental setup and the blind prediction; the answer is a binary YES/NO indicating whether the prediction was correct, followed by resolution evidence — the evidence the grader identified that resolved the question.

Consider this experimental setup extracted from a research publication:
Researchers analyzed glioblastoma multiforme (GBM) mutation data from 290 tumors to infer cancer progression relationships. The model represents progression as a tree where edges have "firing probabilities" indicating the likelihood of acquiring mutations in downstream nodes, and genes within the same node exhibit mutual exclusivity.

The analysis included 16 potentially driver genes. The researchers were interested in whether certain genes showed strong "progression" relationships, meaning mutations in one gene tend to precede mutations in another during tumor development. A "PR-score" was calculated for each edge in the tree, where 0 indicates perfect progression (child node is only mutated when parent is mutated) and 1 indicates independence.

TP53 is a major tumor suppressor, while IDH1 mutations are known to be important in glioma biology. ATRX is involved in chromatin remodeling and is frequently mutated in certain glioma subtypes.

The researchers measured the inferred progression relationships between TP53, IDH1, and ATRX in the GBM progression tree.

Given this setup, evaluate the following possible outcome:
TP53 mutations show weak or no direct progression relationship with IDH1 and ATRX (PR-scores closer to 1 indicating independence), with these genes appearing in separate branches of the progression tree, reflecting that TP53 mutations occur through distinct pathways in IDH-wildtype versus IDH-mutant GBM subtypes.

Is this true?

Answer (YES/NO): NO